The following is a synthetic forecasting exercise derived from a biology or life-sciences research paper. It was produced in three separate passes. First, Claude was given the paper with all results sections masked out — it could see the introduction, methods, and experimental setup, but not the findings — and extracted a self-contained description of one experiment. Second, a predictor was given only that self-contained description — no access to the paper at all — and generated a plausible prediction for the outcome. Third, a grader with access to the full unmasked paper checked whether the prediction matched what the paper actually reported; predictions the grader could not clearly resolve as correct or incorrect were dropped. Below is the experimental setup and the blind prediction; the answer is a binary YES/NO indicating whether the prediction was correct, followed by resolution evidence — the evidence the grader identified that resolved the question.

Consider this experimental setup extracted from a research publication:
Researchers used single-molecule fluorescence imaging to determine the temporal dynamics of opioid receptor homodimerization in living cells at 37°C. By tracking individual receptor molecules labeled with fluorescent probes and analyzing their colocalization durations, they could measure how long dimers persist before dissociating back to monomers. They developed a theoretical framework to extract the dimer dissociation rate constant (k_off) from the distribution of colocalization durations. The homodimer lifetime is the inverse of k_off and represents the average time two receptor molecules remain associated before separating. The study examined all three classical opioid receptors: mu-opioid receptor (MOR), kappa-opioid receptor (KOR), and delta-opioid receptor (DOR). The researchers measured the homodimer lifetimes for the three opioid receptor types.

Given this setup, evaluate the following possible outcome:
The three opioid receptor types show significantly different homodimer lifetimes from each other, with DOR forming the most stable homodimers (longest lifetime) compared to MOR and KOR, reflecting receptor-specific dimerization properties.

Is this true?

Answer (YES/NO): NO